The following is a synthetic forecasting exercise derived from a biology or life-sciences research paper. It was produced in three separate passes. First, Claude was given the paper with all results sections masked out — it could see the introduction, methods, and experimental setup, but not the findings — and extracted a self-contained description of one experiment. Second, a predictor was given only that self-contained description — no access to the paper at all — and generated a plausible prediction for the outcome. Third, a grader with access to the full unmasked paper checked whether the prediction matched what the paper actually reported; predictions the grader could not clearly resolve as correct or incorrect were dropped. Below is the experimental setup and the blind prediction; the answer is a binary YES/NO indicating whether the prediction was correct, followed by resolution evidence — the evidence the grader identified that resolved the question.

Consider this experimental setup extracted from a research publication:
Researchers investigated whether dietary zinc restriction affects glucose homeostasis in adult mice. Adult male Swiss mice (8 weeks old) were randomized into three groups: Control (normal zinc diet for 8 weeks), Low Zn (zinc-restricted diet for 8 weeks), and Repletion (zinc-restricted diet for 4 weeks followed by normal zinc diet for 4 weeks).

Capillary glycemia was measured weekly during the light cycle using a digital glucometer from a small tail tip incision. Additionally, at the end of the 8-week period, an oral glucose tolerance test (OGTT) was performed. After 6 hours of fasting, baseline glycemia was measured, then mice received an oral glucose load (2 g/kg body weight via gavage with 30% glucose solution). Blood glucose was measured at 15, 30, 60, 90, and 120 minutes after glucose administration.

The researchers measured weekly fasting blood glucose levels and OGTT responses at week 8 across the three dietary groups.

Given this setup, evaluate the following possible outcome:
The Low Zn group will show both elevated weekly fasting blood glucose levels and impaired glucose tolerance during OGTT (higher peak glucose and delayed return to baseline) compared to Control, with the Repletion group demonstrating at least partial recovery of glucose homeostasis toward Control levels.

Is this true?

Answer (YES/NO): NO